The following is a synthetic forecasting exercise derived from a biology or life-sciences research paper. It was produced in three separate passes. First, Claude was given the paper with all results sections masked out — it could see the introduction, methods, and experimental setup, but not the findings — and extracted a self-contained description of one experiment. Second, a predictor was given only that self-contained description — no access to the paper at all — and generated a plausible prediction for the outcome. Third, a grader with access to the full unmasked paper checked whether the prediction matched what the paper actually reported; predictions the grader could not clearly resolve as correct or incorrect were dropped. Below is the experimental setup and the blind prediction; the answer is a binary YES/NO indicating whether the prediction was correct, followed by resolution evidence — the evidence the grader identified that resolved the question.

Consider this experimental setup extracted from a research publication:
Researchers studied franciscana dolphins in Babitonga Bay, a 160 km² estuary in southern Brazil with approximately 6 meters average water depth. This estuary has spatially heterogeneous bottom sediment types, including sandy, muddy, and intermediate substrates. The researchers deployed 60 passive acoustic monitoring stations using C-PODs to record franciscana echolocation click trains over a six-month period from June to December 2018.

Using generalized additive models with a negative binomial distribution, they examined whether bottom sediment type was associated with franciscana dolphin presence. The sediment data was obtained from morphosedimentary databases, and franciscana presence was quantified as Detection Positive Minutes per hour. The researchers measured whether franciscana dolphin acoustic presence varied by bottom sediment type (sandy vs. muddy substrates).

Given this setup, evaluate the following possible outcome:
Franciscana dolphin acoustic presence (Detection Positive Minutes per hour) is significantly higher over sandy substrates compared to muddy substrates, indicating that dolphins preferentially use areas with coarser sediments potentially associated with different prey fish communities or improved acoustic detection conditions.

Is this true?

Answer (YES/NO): YES